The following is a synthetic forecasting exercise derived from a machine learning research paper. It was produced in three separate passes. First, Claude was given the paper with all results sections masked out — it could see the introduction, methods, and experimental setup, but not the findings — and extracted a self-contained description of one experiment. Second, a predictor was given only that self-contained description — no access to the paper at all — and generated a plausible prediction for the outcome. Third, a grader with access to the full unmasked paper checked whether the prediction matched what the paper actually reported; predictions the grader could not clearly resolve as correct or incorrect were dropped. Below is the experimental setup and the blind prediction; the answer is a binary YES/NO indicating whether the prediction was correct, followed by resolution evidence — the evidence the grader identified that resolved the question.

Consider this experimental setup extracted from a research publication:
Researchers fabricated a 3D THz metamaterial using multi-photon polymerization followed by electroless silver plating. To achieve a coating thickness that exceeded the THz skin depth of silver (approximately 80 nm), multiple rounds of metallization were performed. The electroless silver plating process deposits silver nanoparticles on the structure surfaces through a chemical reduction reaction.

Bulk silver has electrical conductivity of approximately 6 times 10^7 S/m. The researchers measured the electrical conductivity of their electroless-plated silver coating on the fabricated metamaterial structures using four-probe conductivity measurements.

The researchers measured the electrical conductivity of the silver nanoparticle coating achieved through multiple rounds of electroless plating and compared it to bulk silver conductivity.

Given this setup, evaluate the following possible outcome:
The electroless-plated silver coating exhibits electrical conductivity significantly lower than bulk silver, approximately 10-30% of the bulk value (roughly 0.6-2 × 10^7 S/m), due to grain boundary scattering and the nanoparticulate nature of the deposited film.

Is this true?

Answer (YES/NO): NO